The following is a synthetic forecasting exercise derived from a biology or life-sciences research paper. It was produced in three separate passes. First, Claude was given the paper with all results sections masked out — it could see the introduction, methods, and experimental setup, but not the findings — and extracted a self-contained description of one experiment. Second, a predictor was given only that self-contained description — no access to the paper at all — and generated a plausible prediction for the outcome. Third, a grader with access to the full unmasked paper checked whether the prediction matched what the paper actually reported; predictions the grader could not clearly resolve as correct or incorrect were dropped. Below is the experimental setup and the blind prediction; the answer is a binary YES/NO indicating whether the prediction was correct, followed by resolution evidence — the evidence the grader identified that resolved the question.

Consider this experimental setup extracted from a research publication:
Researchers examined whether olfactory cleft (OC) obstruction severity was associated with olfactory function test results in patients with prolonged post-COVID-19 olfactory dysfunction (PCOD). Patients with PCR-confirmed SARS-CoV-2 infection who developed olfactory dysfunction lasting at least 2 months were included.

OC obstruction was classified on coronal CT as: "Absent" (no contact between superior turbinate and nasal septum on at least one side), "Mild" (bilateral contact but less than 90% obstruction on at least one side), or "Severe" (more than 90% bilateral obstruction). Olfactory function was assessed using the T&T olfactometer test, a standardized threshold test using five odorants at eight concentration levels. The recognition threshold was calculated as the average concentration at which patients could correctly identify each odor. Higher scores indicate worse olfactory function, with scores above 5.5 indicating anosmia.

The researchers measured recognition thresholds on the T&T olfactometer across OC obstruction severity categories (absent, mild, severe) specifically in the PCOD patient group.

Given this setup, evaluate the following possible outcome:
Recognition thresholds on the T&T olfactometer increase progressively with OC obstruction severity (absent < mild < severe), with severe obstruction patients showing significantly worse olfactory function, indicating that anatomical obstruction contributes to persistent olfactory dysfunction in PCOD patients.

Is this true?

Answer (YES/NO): NO